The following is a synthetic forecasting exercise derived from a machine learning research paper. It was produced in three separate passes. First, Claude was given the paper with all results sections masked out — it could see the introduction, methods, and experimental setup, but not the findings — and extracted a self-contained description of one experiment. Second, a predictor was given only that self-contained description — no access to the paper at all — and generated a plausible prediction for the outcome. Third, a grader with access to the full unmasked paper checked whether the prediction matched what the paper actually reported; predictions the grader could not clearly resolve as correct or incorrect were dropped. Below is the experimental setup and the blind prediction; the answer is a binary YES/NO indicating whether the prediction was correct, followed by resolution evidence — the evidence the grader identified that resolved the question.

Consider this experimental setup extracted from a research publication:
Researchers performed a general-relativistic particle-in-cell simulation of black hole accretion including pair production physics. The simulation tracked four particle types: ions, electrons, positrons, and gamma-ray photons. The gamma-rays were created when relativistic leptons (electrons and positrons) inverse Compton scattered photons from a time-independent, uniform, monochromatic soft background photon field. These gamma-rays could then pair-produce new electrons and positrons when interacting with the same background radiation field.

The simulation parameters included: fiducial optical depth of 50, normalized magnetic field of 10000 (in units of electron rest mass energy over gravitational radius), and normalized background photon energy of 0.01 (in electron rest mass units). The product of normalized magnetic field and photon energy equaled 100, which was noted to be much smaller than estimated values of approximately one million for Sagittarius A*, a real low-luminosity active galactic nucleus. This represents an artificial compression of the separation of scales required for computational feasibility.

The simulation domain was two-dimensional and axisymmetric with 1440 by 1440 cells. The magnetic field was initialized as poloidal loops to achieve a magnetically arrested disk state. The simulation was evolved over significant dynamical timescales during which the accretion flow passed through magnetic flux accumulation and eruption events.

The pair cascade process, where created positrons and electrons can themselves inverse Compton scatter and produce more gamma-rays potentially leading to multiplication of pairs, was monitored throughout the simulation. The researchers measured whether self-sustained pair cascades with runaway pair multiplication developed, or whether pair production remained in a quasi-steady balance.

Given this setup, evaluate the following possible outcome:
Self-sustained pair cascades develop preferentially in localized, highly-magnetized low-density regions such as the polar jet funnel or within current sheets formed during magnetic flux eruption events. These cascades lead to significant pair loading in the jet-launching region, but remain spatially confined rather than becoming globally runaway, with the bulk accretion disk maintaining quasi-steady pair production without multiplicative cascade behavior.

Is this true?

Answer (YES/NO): YES